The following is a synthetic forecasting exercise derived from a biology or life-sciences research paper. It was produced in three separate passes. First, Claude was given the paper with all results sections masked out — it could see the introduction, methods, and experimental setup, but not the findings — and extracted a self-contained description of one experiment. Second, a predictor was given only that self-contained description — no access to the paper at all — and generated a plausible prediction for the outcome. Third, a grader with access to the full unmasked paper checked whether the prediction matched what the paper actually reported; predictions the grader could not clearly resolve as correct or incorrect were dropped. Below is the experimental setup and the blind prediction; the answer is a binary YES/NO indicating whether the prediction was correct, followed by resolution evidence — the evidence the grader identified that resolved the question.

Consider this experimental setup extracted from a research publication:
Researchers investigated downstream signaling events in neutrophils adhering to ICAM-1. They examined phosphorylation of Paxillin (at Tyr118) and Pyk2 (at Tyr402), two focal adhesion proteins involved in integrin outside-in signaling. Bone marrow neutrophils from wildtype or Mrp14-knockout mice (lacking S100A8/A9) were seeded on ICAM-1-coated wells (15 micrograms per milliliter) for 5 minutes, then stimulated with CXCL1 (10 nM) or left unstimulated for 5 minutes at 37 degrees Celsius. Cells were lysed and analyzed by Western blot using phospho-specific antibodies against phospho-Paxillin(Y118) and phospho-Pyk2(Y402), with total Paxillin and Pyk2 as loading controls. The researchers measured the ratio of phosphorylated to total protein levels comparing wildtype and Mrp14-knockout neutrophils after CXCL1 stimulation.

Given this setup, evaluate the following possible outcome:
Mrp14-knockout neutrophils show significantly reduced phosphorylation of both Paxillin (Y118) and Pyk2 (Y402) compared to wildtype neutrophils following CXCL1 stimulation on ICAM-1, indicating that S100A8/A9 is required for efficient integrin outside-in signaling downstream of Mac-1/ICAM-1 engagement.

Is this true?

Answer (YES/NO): YES